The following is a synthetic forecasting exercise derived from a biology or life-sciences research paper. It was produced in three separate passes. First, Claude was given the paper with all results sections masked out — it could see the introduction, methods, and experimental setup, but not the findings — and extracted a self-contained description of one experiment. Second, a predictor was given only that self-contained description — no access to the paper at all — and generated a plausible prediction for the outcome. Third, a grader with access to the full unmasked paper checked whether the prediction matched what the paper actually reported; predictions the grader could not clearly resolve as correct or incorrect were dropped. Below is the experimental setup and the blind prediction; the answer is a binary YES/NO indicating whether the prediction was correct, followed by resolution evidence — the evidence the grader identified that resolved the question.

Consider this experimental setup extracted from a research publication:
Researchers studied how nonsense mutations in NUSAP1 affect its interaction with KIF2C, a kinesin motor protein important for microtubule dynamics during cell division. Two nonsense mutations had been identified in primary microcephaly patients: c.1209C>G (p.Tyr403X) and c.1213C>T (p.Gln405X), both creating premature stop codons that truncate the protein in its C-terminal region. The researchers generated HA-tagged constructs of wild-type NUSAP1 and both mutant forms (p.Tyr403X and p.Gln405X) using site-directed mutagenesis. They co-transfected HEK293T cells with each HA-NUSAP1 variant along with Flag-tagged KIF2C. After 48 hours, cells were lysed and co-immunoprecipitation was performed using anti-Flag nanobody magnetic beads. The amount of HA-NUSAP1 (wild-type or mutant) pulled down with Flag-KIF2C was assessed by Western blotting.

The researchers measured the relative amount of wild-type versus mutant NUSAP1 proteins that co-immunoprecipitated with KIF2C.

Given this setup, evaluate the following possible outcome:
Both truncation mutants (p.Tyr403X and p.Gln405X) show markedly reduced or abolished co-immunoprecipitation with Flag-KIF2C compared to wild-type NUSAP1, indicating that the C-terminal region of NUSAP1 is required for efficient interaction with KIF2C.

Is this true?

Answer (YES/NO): YES